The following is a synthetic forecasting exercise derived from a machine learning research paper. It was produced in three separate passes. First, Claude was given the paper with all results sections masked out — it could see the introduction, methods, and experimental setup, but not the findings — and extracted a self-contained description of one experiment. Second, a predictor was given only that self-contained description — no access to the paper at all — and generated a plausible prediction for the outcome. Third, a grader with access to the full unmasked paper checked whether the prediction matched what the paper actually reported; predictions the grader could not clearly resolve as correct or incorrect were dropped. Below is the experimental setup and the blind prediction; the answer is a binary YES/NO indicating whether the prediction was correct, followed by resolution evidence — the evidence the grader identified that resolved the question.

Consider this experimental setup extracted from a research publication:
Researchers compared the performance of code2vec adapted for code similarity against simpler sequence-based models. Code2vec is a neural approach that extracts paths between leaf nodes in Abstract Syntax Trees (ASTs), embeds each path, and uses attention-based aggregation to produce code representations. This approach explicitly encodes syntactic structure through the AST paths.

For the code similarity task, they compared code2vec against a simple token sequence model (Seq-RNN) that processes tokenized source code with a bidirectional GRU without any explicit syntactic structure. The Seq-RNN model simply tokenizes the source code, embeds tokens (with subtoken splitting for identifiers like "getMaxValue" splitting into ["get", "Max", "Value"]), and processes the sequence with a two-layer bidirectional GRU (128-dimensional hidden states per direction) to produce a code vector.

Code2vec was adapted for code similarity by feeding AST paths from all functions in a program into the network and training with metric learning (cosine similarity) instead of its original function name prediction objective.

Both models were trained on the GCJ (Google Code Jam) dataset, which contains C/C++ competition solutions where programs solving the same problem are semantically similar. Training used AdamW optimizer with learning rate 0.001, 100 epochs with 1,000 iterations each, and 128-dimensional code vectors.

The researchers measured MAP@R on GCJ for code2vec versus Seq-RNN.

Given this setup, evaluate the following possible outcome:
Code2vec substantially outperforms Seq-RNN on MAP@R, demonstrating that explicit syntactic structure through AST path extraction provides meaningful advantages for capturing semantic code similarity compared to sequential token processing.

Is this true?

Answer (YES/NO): NO